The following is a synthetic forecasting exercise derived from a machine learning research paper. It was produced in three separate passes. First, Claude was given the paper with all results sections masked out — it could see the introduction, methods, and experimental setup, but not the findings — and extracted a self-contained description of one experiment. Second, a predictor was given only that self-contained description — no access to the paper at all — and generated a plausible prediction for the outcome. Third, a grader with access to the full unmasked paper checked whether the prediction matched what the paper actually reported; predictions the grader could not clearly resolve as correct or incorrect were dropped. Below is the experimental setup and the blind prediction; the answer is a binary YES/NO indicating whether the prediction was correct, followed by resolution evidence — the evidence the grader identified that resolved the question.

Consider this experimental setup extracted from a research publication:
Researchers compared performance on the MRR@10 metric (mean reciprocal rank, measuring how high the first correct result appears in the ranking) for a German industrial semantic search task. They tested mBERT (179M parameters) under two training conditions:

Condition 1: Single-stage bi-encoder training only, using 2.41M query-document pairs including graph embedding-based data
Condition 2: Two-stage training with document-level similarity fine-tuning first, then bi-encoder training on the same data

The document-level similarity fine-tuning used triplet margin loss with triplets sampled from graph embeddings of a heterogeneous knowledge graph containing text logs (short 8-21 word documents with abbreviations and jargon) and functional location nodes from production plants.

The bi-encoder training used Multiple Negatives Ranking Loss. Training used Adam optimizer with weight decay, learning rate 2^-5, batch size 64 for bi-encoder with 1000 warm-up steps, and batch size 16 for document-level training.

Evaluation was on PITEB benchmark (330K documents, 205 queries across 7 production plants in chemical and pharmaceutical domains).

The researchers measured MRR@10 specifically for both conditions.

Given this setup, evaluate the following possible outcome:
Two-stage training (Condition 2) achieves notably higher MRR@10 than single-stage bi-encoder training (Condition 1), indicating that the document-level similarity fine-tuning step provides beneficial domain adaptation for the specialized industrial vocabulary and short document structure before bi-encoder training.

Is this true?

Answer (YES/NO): YES